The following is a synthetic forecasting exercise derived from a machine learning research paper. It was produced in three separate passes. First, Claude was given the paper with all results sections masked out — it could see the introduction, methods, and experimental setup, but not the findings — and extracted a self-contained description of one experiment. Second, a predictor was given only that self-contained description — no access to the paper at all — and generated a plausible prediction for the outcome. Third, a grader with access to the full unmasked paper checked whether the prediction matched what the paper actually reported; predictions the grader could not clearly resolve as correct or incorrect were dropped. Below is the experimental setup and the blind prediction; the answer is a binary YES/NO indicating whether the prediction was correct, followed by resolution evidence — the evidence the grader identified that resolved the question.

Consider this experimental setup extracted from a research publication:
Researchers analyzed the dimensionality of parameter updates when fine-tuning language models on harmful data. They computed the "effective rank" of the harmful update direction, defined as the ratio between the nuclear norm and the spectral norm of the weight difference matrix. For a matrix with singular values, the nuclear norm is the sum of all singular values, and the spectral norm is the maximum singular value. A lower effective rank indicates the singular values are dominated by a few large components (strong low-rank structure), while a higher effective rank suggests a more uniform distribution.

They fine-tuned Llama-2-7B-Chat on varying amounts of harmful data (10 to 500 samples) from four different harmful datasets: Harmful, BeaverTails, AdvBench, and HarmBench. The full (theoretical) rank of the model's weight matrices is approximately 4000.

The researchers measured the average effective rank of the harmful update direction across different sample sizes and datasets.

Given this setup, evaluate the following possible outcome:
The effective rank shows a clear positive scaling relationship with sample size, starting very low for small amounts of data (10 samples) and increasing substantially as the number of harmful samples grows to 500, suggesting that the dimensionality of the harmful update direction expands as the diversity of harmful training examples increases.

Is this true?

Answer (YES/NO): NO